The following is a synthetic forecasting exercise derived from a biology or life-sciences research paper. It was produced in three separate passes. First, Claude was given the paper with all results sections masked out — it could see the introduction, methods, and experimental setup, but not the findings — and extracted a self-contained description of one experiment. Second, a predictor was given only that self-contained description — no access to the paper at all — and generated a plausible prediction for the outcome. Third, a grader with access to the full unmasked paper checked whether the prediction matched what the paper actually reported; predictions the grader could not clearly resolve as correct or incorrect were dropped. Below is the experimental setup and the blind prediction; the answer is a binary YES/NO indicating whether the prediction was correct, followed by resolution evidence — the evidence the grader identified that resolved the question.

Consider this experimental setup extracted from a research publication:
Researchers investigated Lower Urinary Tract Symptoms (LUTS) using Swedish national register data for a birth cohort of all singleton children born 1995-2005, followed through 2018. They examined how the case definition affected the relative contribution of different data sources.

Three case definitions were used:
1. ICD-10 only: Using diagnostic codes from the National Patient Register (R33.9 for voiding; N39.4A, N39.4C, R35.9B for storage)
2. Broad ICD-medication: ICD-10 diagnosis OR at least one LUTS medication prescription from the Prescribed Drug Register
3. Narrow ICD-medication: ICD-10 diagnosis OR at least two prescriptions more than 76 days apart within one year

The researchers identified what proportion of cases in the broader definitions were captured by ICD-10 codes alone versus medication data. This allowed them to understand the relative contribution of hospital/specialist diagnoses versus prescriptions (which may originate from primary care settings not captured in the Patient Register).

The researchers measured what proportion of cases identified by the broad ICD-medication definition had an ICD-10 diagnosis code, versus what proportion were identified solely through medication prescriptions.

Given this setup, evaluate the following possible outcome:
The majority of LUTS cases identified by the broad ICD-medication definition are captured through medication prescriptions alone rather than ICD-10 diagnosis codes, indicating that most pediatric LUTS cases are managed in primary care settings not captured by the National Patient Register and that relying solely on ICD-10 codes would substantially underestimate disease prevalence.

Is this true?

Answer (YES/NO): NO